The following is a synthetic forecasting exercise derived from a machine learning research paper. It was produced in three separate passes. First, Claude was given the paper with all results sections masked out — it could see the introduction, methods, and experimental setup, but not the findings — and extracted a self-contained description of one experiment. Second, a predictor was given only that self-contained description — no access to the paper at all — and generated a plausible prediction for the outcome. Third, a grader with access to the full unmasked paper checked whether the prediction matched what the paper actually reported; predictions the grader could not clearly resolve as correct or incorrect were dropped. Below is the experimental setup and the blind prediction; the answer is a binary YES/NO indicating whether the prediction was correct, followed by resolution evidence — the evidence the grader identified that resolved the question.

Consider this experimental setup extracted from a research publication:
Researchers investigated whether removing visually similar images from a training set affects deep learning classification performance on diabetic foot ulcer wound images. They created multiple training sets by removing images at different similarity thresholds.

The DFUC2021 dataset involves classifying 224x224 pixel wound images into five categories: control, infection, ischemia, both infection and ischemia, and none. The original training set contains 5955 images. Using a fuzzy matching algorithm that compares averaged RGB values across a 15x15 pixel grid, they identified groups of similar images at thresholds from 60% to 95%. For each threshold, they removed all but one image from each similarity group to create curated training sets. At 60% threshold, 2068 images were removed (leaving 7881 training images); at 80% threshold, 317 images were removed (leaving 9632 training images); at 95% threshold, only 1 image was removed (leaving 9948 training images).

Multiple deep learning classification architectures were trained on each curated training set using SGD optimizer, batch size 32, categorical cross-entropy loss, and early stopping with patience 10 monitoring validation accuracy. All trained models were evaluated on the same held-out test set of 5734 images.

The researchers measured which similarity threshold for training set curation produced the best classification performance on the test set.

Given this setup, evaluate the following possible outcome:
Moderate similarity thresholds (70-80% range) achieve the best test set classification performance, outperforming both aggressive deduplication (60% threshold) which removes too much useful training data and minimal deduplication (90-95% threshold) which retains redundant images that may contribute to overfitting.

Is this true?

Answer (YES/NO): YES